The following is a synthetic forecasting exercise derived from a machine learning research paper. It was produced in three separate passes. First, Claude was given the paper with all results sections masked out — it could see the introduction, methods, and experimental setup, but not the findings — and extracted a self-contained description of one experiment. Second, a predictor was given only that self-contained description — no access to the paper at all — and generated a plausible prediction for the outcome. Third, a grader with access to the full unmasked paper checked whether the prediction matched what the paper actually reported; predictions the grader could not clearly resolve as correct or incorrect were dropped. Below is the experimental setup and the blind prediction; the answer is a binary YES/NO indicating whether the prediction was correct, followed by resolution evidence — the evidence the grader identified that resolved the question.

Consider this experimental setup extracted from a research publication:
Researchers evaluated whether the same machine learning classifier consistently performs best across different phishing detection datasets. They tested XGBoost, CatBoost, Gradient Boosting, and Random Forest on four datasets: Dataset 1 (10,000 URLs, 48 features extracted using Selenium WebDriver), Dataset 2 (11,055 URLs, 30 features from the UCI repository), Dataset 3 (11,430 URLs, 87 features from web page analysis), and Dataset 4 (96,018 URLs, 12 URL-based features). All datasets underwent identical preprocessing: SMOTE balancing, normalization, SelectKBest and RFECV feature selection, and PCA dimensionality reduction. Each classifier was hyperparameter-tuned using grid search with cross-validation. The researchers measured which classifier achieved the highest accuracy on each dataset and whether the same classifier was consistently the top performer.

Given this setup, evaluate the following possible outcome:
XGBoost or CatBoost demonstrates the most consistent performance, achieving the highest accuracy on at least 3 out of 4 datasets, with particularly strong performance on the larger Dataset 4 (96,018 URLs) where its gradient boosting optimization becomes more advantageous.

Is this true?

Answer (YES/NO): NO